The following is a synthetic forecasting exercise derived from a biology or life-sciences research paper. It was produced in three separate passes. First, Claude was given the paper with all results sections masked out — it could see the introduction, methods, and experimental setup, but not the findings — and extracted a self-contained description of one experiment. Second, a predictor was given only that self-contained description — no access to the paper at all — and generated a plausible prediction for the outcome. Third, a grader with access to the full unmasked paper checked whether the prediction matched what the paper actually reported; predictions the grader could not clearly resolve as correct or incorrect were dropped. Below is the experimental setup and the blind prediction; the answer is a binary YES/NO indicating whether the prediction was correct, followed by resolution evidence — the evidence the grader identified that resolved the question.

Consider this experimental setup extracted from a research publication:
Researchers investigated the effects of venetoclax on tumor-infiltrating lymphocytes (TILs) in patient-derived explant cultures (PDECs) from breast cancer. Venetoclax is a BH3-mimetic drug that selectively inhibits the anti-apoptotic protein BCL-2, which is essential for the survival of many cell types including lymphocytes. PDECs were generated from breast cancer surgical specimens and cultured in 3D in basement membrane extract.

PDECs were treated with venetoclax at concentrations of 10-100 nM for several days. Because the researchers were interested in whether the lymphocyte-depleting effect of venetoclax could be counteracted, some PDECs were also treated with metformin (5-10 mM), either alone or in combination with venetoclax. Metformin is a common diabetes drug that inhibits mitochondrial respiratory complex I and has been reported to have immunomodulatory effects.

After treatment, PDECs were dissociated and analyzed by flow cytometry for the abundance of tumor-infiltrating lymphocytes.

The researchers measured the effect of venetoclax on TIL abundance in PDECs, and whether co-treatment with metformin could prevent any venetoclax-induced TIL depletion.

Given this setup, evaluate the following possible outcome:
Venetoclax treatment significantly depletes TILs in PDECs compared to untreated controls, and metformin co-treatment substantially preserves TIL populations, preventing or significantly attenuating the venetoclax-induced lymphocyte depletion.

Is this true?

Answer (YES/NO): NO